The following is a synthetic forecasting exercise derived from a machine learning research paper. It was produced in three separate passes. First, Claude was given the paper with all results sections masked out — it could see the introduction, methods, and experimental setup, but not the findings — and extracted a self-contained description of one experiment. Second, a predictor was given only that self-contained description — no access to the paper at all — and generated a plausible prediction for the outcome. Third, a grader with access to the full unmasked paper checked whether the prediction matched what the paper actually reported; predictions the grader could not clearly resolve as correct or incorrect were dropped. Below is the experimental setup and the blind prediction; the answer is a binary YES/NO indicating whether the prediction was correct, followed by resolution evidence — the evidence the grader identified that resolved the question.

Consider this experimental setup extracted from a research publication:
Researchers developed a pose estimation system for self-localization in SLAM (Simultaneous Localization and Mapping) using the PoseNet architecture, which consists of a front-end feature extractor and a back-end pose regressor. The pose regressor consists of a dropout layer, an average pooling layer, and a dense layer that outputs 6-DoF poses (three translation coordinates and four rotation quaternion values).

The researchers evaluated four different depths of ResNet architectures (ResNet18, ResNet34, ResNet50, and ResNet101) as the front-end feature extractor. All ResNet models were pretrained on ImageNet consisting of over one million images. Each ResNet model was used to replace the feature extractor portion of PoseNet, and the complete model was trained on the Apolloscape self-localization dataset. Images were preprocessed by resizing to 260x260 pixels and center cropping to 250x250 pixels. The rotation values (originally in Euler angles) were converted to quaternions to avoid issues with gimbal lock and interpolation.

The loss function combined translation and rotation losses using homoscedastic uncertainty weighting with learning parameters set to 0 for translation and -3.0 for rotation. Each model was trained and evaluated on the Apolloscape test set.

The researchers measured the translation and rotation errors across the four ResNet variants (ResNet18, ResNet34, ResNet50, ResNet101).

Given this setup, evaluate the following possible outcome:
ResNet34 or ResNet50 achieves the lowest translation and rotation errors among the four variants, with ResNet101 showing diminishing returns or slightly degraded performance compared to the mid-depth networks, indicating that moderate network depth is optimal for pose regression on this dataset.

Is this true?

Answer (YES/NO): NO